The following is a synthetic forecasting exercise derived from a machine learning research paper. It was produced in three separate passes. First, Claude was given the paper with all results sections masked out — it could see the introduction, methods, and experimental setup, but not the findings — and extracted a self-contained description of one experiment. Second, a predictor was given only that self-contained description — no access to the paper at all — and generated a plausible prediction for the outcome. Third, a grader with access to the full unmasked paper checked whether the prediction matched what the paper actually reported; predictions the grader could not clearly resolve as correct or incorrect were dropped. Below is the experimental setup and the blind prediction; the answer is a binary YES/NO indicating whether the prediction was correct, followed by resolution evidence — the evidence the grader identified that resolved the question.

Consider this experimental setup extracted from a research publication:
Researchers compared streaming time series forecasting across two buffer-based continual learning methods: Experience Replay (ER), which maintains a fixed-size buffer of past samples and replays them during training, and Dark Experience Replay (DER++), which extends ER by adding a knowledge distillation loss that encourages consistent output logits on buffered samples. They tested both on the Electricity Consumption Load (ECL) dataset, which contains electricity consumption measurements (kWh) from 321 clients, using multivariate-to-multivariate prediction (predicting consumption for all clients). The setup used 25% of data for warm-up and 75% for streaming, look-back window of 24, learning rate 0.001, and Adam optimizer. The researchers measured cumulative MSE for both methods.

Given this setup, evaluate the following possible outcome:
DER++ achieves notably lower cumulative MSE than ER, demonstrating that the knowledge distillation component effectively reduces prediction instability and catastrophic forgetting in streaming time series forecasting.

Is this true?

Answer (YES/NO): NO